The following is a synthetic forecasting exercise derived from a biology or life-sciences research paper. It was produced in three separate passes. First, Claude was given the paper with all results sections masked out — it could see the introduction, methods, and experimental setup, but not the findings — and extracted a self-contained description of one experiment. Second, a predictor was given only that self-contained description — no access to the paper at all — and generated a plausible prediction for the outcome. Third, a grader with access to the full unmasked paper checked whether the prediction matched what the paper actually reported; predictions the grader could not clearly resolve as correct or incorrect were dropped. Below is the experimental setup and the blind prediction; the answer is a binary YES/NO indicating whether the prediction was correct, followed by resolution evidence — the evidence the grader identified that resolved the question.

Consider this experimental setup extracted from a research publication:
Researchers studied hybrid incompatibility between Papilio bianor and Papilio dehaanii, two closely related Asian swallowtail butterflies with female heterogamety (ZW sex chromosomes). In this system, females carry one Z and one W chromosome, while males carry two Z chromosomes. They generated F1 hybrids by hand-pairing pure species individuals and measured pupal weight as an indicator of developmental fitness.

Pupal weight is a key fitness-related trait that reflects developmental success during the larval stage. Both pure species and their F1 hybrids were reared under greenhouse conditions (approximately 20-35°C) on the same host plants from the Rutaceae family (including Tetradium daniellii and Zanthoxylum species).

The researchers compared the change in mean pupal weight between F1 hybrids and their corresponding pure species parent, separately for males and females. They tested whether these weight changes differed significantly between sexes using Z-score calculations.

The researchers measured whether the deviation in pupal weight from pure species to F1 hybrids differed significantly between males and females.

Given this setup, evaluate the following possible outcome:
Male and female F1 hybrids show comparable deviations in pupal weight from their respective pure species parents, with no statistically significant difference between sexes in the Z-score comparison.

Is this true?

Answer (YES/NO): NO